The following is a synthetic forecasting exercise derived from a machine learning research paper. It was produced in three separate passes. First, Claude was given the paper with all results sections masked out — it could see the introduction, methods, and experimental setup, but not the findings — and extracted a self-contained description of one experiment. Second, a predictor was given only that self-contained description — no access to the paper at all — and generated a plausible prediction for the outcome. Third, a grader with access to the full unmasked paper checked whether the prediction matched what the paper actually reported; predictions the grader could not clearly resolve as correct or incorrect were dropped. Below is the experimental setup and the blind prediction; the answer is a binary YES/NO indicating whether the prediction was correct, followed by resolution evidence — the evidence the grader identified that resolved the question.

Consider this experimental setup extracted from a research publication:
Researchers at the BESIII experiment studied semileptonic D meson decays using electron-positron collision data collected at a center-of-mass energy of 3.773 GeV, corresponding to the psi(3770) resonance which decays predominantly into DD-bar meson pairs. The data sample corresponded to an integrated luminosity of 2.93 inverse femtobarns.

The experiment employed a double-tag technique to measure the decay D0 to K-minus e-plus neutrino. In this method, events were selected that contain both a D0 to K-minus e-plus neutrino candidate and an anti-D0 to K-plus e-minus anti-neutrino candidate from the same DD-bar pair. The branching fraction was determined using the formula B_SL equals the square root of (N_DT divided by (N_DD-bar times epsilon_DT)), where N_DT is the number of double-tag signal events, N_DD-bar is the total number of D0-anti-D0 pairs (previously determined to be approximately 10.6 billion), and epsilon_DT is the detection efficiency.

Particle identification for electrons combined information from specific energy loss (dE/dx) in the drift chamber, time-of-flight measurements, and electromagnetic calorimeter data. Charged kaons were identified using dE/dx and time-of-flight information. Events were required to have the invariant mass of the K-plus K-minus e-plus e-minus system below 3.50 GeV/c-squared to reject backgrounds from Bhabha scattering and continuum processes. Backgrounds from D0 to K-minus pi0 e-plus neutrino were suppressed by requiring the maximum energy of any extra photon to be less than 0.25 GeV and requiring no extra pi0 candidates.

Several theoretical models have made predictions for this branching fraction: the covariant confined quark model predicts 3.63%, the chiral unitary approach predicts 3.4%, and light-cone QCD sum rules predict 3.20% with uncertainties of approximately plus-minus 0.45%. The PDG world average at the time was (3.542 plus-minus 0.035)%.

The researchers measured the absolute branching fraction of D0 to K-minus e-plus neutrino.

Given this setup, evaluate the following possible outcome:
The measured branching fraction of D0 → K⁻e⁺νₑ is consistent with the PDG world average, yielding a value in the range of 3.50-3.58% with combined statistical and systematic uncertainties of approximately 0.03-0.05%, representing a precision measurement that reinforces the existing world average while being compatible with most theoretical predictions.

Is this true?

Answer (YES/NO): YES